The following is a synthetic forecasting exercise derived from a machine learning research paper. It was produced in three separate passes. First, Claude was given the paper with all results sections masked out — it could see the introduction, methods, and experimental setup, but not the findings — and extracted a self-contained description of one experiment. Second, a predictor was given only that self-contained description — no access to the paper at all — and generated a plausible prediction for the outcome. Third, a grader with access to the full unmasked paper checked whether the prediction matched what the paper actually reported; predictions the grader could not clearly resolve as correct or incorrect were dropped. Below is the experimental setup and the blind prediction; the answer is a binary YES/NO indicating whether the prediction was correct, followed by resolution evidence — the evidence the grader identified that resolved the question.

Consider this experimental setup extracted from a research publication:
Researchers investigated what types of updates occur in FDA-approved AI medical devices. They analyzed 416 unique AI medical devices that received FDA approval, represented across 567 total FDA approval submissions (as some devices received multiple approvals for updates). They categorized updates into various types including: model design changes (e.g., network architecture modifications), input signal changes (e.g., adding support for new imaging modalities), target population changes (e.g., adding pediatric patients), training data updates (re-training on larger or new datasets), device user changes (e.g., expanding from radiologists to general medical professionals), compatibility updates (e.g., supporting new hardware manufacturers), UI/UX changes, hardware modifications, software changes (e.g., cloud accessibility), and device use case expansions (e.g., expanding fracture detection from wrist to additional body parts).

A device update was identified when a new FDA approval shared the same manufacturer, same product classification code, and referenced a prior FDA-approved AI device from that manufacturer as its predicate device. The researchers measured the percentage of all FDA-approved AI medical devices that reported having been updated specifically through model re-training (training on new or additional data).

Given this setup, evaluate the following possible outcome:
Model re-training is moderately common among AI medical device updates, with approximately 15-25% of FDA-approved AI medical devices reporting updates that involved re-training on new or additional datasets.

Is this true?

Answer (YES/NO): NO